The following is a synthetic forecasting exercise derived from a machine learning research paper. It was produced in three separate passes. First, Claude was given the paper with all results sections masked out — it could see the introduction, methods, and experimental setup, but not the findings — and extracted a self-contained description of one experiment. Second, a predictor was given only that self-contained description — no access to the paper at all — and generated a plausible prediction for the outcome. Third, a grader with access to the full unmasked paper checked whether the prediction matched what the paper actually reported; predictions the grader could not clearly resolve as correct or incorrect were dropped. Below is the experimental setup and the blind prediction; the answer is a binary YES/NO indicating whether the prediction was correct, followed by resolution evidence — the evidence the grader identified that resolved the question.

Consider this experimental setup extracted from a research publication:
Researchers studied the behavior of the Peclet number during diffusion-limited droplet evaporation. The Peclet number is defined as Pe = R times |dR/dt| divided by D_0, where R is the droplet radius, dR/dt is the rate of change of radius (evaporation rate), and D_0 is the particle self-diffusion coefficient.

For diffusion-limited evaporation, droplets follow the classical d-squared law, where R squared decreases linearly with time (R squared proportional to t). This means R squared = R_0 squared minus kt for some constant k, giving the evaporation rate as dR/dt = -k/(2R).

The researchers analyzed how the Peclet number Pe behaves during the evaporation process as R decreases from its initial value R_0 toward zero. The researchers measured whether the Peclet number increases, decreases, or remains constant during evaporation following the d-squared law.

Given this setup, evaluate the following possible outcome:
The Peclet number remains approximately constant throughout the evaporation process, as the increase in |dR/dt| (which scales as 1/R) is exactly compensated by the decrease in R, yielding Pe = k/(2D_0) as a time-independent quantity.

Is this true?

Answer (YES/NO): YES